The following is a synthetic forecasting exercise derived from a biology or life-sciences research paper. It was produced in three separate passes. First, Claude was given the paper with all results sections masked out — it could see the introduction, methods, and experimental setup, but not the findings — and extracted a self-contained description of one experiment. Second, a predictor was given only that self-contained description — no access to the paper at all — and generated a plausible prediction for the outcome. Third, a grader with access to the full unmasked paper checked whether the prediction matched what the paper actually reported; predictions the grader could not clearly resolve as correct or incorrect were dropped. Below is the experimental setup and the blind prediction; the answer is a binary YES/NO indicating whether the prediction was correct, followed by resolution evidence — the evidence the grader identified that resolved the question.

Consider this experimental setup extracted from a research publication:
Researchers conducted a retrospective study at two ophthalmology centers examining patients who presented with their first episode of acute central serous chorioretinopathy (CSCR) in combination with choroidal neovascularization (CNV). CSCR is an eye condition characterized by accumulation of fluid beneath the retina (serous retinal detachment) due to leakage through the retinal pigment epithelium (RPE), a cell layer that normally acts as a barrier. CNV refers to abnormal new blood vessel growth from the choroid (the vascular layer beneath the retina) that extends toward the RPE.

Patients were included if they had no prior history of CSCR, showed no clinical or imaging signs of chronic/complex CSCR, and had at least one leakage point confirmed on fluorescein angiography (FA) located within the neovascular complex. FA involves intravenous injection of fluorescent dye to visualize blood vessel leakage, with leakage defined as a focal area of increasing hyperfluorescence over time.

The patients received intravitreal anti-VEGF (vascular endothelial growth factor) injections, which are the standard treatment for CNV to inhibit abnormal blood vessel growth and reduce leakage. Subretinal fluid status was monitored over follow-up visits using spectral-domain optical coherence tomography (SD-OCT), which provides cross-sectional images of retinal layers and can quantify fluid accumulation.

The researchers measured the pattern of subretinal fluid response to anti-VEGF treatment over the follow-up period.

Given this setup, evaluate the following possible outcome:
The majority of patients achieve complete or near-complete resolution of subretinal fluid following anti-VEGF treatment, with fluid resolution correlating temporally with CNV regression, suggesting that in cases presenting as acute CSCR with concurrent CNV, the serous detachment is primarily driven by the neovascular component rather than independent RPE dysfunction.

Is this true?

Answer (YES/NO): NO